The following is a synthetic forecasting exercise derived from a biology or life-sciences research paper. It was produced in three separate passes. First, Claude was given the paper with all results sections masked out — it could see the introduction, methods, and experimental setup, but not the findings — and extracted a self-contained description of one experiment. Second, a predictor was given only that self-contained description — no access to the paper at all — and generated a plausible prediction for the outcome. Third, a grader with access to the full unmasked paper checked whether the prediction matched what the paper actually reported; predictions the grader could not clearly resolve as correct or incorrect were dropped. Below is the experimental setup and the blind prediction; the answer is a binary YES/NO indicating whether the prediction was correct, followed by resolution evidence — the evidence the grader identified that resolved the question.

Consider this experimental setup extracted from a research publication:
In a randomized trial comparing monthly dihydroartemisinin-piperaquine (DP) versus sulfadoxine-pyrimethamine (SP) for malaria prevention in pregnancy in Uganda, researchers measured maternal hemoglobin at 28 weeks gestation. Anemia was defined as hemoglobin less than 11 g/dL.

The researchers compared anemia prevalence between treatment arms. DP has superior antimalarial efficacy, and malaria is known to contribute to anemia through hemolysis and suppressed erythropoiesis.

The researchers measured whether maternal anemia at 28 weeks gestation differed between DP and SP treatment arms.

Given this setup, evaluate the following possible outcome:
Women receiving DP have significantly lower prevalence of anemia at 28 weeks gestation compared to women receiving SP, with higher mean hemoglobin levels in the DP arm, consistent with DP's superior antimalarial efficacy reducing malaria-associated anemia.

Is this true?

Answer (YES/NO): NO